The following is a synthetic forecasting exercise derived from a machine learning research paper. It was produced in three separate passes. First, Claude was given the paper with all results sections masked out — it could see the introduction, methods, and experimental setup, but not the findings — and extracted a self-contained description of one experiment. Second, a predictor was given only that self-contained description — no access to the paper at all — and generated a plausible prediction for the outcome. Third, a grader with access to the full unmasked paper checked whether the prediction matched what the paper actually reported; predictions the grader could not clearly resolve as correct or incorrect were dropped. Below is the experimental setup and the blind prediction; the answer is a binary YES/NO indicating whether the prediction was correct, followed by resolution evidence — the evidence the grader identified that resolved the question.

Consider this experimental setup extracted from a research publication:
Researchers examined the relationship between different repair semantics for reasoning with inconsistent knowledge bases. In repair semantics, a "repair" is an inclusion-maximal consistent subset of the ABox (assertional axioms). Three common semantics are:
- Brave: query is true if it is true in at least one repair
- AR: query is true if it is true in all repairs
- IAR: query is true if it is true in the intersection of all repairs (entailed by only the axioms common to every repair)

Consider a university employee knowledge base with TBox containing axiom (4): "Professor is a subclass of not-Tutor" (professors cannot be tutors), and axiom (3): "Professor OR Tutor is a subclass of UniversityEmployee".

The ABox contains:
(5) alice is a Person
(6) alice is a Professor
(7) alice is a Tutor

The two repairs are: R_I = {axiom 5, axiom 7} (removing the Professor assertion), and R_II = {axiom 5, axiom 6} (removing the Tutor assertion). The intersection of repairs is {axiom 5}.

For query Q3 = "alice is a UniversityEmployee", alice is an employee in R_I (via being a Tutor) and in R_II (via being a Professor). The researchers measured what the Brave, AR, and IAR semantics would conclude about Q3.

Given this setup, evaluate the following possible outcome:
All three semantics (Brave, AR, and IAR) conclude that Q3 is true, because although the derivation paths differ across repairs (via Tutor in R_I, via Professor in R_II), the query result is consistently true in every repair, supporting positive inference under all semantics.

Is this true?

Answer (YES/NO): NO